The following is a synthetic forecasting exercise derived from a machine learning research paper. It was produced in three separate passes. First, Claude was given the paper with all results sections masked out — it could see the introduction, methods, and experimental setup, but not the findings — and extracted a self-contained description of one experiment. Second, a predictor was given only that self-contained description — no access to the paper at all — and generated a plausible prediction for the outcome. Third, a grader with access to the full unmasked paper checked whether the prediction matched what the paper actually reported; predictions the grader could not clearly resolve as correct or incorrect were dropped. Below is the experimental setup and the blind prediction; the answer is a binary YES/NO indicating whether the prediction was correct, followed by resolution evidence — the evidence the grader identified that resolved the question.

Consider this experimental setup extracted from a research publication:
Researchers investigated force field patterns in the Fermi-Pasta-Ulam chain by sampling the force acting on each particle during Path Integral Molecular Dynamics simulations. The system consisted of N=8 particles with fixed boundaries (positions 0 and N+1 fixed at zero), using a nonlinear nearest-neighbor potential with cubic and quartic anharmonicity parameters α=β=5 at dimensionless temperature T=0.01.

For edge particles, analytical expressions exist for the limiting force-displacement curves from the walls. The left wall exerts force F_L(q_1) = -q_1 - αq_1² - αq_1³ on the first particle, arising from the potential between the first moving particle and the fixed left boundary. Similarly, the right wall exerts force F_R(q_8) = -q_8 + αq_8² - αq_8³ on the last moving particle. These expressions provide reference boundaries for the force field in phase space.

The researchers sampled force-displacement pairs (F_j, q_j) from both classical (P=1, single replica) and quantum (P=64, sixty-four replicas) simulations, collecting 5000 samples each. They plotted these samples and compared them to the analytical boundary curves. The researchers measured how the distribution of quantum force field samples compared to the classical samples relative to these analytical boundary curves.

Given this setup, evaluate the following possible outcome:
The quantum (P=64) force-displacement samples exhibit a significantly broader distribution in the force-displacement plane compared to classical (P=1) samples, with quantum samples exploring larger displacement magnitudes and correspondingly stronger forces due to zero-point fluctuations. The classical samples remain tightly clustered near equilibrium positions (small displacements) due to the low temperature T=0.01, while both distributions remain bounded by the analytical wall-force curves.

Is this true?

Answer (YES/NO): YES